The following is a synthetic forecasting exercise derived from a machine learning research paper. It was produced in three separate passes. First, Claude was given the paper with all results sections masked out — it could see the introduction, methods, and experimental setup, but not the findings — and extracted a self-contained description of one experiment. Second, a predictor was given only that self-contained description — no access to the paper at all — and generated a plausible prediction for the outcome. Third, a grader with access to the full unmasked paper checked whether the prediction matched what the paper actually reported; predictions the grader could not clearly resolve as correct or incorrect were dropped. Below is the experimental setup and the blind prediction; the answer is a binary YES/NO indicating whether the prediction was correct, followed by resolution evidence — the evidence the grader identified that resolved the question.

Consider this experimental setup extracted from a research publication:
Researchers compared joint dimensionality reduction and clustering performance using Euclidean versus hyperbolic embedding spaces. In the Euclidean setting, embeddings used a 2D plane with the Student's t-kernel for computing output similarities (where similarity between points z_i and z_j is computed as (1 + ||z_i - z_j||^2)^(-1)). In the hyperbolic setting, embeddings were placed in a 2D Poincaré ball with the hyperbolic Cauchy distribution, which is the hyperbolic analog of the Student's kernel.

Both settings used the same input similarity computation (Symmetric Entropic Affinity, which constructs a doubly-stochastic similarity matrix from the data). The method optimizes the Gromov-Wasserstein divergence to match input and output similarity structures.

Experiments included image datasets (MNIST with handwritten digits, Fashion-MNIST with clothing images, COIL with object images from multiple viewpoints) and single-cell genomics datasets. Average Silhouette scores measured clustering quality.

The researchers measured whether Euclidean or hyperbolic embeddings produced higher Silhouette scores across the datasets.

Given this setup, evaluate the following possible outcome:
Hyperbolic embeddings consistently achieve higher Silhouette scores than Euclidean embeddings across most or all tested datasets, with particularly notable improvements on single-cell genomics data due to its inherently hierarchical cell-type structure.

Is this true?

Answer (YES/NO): NO